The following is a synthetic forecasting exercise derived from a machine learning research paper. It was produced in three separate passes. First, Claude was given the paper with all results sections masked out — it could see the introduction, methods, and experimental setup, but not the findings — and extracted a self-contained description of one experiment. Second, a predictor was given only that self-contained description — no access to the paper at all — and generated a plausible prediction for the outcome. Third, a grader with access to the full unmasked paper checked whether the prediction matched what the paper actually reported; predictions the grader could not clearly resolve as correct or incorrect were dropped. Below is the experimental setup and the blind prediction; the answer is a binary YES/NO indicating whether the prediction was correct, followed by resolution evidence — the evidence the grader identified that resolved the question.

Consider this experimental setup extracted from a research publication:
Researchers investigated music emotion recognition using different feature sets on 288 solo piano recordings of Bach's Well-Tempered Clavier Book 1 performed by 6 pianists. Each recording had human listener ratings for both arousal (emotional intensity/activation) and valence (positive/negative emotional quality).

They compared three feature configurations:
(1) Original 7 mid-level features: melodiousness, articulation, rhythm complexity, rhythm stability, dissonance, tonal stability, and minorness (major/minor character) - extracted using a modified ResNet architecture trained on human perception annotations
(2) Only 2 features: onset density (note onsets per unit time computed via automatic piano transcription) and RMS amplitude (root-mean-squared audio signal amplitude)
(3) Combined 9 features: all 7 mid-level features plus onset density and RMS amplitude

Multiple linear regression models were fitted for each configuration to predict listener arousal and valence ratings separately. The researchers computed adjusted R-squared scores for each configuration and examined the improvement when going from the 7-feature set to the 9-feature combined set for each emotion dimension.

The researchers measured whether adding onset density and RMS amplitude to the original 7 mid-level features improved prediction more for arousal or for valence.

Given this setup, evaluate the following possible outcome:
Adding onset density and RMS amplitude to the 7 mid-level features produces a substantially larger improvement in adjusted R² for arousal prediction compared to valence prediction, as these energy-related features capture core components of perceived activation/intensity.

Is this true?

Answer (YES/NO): YES